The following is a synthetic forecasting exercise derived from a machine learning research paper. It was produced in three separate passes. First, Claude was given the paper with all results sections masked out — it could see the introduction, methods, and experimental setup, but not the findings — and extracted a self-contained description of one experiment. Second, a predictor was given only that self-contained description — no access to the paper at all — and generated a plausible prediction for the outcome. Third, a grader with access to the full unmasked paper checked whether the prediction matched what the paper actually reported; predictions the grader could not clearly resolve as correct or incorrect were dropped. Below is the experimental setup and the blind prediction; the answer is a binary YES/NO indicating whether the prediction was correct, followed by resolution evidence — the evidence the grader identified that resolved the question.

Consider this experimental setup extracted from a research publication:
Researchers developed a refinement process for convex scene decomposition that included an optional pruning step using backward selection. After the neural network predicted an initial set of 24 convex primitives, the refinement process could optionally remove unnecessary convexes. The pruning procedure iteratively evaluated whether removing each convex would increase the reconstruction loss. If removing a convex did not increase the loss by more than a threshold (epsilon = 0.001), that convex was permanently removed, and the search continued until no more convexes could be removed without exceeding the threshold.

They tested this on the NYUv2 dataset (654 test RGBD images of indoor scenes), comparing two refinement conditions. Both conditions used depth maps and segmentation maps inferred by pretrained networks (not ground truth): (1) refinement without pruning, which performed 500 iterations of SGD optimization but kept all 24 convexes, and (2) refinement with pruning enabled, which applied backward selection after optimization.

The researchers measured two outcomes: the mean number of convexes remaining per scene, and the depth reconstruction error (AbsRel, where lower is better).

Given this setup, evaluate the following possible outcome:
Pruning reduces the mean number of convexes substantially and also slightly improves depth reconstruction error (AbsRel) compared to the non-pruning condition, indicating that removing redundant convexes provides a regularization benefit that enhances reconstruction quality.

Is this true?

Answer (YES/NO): YES